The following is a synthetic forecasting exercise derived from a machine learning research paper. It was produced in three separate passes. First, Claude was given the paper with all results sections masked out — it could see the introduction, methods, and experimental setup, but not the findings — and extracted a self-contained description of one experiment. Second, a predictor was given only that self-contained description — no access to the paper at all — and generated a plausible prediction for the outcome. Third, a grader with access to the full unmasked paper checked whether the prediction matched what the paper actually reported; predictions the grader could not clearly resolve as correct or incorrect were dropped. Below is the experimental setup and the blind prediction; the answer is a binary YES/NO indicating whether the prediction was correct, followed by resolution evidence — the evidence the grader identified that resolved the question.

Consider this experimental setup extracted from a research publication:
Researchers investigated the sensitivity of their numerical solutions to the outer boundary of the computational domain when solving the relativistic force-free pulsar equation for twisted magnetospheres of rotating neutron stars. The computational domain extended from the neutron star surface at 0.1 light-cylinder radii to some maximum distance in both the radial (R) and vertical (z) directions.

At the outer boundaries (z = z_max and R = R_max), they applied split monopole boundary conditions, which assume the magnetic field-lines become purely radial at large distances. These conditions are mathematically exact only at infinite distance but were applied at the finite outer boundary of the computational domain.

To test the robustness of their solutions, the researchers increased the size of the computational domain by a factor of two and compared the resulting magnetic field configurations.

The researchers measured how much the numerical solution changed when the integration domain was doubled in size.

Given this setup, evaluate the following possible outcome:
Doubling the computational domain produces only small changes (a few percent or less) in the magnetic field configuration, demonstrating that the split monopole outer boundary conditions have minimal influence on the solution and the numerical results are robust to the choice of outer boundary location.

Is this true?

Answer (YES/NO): YES